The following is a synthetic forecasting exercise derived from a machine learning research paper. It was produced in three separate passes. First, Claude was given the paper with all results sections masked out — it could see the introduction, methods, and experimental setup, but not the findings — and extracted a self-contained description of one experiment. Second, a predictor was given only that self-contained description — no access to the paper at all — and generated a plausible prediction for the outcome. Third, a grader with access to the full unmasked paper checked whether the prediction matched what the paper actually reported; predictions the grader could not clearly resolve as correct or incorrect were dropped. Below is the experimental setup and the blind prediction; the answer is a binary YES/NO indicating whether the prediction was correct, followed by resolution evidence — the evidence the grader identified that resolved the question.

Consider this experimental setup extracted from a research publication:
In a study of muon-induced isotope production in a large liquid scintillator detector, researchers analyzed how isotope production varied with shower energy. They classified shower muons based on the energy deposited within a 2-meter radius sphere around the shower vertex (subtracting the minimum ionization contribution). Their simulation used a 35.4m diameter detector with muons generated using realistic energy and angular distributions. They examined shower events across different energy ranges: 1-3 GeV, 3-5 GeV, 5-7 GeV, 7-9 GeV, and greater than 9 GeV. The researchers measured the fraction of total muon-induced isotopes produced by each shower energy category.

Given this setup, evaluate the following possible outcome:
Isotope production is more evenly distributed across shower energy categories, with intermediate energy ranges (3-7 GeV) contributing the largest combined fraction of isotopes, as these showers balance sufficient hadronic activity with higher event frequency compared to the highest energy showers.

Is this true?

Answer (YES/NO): NO